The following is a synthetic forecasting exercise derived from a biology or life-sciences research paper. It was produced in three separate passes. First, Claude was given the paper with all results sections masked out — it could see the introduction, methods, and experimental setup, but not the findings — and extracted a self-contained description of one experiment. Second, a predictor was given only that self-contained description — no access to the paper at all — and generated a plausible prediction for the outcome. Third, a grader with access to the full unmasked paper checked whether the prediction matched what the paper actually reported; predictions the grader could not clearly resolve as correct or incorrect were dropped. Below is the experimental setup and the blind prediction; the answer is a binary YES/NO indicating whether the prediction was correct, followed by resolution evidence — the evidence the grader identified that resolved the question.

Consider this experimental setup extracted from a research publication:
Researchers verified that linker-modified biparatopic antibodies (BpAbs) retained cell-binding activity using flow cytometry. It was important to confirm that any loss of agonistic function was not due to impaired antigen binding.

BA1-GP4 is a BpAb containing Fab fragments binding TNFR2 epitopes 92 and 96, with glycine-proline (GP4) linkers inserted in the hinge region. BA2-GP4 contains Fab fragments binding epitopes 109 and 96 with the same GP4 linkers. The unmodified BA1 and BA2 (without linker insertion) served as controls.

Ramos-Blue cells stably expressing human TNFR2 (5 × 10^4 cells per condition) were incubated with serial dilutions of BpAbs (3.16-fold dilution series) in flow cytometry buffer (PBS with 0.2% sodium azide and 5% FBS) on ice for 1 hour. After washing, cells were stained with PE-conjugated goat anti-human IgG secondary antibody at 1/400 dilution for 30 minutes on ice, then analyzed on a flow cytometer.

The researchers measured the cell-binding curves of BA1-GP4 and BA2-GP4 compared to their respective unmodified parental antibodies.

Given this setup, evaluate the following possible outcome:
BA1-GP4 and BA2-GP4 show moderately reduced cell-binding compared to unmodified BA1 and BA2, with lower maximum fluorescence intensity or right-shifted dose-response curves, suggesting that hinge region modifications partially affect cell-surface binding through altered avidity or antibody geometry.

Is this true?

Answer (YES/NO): NO